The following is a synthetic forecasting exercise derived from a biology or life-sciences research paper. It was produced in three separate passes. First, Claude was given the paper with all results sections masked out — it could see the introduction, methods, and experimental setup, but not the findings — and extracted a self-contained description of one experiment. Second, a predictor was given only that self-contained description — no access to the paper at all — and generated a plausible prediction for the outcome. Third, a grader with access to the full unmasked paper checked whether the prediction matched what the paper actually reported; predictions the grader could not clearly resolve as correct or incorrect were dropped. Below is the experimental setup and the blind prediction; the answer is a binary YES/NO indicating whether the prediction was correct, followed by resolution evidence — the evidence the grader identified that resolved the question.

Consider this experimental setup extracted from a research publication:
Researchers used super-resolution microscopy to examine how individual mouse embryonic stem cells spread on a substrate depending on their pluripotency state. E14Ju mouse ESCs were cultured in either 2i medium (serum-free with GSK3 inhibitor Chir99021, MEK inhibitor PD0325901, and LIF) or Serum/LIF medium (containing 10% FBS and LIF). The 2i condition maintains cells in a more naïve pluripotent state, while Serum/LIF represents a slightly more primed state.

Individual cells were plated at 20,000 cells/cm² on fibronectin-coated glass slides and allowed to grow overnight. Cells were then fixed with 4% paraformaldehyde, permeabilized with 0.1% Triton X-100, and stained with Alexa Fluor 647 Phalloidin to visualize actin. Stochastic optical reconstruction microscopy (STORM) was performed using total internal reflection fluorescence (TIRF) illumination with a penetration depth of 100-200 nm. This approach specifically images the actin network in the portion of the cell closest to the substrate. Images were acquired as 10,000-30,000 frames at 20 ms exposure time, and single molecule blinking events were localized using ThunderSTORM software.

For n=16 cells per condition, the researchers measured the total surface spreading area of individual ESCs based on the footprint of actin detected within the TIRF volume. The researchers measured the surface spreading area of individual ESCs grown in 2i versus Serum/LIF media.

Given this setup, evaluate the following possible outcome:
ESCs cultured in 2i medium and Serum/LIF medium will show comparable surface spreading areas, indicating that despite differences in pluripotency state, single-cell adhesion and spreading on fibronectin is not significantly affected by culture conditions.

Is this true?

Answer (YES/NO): NO